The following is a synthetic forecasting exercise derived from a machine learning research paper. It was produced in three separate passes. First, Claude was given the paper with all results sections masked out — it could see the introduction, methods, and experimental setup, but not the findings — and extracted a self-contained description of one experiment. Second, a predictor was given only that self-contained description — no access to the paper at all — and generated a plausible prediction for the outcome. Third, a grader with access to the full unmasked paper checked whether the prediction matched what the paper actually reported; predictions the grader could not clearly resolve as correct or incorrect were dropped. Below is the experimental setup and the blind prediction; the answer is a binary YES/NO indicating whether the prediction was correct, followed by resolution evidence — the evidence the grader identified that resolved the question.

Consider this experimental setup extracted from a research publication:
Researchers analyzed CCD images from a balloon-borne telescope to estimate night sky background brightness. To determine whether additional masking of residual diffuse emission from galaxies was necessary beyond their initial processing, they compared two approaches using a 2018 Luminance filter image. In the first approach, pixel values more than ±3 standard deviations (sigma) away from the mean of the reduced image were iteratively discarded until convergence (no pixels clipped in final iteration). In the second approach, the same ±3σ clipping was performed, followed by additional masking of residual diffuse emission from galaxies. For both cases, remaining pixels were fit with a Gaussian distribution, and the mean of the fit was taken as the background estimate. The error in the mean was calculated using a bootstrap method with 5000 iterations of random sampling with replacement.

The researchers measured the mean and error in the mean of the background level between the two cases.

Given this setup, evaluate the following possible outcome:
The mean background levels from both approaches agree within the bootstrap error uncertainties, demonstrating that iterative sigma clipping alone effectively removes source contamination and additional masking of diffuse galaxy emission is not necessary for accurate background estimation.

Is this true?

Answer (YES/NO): YES